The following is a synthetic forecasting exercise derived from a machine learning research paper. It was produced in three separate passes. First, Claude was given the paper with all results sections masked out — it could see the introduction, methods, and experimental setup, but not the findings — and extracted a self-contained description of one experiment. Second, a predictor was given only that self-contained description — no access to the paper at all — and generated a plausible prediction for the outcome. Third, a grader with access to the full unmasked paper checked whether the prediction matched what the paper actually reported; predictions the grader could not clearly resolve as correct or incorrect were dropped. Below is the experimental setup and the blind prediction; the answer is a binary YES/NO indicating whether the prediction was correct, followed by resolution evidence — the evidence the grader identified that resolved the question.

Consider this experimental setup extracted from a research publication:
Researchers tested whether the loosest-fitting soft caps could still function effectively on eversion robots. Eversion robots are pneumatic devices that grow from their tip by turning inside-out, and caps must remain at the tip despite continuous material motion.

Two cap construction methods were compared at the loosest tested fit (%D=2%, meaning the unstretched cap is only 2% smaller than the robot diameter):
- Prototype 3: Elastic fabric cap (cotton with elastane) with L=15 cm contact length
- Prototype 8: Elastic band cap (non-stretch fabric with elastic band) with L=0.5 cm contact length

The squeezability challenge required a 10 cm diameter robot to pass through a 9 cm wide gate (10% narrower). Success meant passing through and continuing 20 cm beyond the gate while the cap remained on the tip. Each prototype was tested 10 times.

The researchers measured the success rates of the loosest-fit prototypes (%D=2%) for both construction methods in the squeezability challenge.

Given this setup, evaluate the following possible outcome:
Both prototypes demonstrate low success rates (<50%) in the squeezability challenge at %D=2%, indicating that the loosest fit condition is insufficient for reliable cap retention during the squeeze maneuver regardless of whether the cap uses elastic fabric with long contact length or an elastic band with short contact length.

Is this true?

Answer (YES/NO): NO